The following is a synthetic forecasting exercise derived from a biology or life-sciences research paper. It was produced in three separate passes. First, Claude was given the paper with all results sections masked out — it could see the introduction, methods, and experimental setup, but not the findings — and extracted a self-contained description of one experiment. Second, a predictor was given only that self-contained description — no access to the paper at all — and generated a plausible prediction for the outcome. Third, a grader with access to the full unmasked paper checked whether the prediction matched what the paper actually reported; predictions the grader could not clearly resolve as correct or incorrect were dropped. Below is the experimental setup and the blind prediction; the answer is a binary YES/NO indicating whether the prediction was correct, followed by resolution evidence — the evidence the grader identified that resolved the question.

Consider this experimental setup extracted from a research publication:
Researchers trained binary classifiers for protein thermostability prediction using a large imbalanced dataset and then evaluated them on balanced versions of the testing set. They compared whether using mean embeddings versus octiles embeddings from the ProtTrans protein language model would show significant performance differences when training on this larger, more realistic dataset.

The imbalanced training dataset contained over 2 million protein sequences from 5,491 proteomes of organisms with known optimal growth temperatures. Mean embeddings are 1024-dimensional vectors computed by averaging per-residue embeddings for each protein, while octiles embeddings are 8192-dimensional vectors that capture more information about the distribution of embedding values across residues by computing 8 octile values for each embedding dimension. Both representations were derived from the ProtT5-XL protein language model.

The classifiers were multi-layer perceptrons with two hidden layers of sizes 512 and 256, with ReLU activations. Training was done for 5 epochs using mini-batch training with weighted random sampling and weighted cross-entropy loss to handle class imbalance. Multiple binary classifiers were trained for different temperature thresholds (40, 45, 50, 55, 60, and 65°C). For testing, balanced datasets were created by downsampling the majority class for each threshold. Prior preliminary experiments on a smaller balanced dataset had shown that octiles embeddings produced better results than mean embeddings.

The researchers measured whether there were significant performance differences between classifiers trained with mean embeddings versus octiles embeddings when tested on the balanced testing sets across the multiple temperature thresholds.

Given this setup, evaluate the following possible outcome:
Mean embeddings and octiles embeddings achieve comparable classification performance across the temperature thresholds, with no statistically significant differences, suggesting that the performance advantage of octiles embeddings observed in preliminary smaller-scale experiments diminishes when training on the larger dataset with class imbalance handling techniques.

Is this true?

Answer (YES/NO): YES